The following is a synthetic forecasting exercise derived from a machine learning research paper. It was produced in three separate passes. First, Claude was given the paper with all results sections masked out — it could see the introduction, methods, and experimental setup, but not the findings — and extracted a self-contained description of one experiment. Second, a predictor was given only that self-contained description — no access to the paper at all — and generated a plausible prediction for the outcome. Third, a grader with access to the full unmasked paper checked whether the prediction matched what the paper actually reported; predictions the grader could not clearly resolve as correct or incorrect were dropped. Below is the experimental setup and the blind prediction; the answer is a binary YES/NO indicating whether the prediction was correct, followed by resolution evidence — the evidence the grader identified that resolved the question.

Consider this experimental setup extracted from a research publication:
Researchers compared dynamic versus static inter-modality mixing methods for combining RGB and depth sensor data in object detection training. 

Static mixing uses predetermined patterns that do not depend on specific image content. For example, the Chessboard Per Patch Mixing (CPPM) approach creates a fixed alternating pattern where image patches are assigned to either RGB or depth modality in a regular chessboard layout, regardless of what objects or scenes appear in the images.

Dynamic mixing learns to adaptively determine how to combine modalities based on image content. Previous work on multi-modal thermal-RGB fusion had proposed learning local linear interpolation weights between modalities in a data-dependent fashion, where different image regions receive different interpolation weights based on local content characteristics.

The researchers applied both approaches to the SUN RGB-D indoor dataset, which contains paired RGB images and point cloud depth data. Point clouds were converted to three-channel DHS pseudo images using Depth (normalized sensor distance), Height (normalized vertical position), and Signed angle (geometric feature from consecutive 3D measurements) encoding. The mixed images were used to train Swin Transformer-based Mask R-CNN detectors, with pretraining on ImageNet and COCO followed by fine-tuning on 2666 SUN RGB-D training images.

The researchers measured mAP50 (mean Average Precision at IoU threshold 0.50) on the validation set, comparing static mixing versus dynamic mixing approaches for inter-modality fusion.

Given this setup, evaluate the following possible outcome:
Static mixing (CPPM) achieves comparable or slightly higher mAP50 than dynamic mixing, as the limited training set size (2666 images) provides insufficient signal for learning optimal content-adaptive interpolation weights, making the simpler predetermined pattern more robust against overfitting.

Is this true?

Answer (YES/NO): NO